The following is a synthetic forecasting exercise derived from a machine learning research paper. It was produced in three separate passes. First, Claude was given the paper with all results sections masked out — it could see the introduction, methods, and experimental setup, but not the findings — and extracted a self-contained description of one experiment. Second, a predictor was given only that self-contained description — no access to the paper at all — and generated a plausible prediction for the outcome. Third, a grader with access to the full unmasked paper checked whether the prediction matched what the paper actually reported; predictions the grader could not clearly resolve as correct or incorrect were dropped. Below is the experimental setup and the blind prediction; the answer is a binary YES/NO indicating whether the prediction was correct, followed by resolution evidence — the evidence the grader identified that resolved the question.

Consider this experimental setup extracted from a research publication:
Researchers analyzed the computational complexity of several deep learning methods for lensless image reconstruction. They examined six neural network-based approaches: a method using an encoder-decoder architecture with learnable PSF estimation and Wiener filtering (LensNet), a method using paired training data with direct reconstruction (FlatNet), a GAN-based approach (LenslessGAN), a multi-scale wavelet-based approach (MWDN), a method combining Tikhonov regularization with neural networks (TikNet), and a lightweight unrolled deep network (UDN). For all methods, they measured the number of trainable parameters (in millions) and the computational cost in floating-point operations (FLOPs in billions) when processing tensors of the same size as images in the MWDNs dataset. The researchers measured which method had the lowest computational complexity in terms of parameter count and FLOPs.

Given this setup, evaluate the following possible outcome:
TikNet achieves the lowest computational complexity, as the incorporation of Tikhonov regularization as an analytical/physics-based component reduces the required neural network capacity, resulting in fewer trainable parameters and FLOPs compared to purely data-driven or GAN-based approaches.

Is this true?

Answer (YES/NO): NO